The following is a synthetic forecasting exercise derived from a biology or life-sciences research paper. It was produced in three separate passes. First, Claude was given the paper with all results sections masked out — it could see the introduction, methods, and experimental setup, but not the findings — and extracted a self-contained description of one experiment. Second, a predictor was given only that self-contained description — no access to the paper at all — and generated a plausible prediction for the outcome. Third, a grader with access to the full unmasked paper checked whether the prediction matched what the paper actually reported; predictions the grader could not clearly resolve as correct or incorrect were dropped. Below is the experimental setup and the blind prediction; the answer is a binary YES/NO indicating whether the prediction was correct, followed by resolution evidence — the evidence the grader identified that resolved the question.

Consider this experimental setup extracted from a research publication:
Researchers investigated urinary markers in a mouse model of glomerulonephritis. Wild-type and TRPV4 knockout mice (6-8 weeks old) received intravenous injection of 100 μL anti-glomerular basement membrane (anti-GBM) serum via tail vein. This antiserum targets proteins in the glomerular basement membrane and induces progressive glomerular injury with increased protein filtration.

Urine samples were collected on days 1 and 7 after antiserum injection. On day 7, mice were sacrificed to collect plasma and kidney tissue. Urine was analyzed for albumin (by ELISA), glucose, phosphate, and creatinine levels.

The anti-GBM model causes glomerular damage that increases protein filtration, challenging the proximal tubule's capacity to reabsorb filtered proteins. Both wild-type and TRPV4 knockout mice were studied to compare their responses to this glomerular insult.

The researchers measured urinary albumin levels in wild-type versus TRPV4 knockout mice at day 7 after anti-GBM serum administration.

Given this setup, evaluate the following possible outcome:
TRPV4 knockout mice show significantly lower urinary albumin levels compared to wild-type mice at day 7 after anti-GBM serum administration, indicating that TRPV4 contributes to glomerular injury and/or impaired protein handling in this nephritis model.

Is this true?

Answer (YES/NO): NO